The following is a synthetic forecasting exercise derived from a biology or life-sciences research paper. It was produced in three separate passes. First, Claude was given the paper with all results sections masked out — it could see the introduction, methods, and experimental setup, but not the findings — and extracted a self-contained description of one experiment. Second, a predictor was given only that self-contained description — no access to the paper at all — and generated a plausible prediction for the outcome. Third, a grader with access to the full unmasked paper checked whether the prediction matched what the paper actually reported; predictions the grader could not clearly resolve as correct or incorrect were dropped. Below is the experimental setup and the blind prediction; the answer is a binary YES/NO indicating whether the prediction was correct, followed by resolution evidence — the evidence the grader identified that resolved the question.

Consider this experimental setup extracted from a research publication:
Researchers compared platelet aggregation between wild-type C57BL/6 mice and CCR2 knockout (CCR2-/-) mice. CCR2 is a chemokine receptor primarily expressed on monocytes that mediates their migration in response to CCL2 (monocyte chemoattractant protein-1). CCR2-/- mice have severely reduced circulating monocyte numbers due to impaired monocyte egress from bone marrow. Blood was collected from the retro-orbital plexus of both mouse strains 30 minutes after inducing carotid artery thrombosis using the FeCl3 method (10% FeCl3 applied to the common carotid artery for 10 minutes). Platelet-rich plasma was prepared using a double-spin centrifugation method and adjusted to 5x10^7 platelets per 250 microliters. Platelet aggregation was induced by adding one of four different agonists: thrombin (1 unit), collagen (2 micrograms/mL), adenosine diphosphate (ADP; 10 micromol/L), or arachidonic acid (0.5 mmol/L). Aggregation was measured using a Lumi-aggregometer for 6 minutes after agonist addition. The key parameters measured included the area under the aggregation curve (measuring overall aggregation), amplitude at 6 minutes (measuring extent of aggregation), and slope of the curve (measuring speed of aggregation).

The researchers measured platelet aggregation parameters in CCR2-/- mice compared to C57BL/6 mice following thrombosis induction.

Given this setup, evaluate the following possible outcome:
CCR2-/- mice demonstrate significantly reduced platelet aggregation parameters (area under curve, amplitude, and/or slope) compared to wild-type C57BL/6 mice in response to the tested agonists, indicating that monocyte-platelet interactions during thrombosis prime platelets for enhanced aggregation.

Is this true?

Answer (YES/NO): NO